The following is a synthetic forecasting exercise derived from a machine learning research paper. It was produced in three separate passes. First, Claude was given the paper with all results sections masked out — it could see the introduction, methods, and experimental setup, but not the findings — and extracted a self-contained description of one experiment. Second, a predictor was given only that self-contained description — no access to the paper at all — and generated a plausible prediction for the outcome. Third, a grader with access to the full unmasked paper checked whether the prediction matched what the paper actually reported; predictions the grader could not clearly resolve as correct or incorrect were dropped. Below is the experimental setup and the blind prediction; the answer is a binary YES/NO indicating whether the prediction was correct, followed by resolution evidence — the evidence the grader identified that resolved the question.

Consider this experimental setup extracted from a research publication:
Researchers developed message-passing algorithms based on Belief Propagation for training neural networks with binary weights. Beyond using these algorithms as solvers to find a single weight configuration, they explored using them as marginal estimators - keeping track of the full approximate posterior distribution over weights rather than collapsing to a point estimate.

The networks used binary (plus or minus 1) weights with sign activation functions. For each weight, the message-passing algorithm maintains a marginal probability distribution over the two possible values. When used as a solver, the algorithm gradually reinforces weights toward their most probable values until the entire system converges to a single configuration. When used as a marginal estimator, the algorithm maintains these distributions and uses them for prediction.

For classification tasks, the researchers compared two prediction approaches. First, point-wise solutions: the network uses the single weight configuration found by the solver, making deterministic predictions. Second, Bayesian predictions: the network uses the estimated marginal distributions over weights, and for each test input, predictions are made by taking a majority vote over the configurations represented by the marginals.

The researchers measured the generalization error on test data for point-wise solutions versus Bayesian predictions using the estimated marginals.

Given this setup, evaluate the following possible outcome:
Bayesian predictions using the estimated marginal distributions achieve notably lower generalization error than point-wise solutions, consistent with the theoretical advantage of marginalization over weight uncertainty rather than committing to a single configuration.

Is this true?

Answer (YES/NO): YES